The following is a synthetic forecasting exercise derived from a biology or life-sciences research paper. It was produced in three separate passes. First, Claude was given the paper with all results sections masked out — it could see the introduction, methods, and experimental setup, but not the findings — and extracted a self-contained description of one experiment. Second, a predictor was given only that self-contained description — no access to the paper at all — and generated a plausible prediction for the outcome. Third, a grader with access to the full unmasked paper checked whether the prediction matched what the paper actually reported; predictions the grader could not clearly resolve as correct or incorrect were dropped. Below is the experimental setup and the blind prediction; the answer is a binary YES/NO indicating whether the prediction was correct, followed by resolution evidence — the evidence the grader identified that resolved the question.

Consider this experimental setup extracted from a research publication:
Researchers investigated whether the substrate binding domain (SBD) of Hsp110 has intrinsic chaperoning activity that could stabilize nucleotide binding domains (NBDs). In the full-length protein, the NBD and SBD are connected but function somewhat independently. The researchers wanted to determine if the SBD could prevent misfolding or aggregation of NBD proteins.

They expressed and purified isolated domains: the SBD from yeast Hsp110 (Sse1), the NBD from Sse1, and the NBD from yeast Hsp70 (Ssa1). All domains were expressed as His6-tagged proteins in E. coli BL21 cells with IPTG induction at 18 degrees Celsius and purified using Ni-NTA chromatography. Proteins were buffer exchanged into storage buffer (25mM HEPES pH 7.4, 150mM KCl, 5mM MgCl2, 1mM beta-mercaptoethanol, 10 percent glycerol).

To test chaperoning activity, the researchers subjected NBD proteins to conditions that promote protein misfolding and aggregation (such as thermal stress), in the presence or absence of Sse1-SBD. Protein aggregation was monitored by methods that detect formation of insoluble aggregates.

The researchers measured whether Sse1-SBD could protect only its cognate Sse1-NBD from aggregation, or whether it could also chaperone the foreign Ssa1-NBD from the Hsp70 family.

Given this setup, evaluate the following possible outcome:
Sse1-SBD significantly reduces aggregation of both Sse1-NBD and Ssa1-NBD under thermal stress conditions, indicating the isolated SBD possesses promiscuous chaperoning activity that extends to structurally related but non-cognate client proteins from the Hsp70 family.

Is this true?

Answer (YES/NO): YES